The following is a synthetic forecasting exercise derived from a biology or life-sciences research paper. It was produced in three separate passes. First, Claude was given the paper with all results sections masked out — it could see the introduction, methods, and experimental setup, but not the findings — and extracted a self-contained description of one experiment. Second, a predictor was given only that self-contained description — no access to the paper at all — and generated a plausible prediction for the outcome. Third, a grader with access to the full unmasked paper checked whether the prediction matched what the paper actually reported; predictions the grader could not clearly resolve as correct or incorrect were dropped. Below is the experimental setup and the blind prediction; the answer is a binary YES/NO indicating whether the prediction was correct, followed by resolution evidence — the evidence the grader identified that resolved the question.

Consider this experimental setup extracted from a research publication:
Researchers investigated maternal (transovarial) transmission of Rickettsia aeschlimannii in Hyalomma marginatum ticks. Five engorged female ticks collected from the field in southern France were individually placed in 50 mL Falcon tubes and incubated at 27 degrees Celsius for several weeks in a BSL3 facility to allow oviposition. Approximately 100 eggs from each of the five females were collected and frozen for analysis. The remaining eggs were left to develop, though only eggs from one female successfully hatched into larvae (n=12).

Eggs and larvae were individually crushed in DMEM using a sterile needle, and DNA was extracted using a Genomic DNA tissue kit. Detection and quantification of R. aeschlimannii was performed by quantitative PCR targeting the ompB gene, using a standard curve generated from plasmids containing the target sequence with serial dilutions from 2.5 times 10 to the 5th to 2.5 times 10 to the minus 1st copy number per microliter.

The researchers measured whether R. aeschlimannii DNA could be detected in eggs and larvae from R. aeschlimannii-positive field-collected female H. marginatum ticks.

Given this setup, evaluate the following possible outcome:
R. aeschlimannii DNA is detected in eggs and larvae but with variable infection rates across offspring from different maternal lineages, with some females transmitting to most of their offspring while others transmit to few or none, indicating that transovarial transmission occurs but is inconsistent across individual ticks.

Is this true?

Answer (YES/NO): NO